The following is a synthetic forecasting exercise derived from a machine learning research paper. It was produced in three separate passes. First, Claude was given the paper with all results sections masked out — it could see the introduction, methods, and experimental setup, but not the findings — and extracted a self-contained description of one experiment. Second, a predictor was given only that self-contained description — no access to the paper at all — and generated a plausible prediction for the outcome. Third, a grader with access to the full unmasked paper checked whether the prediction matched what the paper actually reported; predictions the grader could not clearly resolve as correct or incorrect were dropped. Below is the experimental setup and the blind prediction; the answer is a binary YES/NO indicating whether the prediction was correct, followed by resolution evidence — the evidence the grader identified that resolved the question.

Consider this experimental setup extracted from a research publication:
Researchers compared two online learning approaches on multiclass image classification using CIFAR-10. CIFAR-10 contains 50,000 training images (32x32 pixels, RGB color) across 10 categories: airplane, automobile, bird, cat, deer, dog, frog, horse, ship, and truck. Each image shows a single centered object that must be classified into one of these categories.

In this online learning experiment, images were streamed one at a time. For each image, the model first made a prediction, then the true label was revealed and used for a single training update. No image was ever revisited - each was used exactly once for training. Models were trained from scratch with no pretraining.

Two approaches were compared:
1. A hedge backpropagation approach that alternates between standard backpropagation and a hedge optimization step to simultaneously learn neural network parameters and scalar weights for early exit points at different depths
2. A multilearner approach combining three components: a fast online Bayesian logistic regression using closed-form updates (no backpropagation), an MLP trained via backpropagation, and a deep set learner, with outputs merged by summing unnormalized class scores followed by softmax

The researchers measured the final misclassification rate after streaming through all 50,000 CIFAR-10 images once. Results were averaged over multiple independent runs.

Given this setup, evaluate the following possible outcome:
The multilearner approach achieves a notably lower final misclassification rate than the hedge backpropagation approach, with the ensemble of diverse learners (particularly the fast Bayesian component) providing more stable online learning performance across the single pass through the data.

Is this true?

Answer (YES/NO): YES